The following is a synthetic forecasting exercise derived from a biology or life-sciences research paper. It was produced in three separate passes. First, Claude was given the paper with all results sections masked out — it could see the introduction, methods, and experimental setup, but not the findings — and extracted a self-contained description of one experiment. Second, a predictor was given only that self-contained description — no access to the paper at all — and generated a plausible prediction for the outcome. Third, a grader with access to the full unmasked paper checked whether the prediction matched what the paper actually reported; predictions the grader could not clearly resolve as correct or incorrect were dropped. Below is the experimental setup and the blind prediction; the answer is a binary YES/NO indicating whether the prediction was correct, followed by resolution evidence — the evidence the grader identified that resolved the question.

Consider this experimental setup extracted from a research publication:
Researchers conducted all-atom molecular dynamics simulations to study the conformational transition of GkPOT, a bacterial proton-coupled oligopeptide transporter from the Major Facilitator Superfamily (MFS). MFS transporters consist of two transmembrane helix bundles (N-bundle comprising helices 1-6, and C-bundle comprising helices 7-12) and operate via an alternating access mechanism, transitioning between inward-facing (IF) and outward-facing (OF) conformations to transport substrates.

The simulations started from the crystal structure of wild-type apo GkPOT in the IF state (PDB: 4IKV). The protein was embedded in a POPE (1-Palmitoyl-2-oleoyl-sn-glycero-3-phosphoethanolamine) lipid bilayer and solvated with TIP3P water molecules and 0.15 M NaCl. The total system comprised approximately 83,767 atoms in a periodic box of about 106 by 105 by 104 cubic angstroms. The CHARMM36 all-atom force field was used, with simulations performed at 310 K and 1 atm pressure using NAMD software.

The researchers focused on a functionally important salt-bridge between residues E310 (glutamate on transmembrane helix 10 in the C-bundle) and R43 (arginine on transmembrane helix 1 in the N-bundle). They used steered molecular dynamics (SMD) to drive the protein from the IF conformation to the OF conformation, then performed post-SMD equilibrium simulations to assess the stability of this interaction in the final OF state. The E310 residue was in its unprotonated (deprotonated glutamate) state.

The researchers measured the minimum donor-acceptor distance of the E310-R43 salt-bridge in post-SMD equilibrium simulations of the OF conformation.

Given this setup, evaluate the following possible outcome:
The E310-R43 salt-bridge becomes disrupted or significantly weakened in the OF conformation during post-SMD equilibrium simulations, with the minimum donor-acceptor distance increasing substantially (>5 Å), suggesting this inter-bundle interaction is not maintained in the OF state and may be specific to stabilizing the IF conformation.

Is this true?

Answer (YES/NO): NO